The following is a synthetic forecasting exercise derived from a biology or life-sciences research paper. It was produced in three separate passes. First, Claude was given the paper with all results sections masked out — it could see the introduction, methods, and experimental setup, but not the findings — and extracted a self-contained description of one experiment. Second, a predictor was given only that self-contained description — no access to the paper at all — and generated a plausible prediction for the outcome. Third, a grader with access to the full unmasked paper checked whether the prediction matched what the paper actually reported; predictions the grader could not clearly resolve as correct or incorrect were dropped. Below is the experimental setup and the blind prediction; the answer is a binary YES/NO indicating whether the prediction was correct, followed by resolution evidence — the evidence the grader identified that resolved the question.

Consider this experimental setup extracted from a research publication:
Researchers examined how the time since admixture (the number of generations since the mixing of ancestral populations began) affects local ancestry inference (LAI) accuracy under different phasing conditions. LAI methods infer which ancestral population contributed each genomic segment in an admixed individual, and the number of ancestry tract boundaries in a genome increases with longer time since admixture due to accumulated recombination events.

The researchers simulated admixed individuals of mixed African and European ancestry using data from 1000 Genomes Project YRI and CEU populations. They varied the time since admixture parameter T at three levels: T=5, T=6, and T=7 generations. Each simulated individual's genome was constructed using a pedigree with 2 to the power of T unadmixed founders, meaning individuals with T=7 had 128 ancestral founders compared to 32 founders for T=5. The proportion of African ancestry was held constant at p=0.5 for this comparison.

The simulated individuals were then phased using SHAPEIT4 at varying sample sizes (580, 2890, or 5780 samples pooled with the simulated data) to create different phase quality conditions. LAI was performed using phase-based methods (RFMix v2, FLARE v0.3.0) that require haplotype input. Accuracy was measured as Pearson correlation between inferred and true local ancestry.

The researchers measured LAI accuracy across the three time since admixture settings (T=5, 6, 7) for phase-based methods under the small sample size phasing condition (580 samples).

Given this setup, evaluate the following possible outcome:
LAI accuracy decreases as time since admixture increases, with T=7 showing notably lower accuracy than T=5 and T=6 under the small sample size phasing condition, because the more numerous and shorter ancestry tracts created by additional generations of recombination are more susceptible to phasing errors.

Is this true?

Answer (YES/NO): NO